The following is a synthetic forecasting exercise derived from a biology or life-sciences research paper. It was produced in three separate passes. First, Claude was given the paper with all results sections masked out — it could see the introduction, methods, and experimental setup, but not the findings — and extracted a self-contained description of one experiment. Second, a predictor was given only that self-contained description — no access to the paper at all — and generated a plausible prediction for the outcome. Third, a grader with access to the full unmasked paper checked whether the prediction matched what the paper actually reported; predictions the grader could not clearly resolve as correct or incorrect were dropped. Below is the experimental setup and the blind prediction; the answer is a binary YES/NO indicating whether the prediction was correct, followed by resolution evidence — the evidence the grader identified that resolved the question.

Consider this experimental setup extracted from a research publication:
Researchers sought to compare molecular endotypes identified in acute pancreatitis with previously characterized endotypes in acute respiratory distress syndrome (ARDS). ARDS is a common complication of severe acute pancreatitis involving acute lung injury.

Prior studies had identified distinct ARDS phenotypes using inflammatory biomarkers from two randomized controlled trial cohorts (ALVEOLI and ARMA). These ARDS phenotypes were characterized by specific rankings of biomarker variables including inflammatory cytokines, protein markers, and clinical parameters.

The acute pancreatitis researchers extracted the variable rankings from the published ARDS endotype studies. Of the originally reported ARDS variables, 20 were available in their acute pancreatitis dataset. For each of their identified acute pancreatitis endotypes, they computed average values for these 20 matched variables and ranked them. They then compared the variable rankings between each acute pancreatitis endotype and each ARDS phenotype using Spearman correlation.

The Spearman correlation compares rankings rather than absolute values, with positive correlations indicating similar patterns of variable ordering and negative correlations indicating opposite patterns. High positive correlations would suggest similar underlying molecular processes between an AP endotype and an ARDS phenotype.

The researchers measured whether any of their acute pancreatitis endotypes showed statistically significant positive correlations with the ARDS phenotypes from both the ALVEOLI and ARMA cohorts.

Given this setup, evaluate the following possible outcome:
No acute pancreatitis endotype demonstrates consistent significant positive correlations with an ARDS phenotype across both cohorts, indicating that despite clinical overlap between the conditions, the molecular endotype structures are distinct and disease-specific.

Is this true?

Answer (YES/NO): NO